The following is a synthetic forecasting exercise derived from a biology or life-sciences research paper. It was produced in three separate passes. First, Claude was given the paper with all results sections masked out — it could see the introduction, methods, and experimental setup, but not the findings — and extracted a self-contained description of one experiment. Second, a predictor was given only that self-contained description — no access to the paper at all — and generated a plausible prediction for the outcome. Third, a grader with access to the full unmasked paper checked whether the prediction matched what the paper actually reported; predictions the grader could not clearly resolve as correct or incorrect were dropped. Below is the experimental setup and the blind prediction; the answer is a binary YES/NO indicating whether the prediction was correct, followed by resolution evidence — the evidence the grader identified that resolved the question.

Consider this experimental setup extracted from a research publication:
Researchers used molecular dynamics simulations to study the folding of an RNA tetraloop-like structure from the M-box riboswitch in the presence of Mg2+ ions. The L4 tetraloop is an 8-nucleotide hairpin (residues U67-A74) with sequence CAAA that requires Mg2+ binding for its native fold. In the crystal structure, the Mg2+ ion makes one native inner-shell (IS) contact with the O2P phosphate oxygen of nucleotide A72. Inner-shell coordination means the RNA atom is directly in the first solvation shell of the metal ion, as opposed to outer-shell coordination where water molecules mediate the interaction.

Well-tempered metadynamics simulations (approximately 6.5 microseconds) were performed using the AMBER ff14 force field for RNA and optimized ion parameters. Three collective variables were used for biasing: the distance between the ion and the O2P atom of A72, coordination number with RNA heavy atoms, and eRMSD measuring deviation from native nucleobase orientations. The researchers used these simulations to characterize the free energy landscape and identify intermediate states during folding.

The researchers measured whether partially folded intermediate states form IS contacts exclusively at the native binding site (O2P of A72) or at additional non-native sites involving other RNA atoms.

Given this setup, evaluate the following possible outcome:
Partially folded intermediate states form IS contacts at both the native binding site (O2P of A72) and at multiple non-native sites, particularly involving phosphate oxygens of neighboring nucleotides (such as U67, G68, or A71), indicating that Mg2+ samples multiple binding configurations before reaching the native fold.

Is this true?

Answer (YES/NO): YES